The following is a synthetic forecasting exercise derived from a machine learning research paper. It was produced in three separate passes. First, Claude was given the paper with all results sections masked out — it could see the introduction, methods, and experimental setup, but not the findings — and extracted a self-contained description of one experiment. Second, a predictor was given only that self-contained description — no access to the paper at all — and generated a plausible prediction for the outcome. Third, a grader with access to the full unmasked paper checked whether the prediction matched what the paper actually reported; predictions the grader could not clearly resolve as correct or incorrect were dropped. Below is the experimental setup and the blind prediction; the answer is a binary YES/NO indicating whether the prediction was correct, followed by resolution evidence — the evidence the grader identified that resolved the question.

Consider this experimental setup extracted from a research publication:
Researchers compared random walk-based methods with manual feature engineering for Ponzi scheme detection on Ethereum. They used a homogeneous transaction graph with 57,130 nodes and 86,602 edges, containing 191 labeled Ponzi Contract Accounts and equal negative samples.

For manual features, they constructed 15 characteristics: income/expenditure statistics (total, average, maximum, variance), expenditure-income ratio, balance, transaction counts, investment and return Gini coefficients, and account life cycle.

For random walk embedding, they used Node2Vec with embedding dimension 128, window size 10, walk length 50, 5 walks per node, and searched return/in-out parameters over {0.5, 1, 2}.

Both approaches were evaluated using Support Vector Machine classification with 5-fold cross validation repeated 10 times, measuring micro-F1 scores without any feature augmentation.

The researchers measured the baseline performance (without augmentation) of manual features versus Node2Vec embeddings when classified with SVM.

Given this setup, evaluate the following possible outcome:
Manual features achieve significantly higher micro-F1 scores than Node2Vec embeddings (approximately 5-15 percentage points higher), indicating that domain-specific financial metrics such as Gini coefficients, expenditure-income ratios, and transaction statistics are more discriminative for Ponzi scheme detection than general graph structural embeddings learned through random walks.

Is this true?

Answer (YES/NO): NO